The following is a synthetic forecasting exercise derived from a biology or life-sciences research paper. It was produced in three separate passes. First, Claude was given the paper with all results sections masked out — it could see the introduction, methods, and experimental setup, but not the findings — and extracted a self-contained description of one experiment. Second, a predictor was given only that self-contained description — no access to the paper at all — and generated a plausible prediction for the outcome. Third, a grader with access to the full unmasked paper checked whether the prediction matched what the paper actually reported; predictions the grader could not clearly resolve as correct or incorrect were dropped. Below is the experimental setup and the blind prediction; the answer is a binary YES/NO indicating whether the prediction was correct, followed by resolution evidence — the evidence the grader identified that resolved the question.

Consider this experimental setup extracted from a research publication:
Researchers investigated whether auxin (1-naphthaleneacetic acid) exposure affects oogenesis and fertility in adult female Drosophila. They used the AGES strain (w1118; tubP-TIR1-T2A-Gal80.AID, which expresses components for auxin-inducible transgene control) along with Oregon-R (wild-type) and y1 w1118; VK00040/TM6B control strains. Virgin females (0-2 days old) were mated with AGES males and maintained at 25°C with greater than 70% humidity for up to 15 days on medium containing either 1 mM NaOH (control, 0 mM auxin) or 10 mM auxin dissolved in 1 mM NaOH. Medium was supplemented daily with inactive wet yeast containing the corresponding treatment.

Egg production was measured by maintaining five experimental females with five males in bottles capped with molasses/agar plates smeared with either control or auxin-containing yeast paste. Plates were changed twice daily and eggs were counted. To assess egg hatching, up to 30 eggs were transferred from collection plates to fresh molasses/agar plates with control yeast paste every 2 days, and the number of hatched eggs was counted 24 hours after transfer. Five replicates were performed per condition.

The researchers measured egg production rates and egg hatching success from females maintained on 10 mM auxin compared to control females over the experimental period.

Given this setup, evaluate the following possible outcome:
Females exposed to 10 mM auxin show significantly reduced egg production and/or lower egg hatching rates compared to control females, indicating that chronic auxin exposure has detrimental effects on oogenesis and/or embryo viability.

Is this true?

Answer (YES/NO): NO